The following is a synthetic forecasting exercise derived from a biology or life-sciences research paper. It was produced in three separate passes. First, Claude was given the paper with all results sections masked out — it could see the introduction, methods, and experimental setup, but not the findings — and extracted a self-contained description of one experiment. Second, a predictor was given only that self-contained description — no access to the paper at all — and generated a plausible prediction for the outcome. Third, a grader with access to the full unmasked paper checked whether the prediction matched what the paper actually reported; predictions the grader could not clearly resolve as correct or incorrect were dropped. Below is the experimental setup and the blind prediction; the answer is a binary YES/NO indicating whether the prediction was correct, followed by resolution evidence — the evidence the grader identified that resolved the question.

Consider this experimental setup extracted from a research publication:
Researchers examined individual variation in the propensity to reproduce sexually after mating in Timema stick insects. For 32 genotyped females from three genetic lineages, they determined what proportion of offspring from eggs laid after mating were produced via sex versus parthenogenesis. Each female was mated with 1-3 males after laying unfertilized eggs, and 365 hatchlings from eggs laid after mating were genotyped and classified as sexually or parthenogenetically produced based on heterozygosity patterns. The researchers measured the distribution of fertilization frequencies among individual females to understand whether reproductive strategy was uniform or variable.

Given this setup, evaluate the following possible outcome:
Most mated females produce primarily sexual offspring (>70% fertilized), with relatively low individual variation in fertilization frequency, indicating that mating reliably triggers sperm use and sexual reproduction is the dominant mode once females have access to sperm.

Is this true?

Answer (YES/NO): NO